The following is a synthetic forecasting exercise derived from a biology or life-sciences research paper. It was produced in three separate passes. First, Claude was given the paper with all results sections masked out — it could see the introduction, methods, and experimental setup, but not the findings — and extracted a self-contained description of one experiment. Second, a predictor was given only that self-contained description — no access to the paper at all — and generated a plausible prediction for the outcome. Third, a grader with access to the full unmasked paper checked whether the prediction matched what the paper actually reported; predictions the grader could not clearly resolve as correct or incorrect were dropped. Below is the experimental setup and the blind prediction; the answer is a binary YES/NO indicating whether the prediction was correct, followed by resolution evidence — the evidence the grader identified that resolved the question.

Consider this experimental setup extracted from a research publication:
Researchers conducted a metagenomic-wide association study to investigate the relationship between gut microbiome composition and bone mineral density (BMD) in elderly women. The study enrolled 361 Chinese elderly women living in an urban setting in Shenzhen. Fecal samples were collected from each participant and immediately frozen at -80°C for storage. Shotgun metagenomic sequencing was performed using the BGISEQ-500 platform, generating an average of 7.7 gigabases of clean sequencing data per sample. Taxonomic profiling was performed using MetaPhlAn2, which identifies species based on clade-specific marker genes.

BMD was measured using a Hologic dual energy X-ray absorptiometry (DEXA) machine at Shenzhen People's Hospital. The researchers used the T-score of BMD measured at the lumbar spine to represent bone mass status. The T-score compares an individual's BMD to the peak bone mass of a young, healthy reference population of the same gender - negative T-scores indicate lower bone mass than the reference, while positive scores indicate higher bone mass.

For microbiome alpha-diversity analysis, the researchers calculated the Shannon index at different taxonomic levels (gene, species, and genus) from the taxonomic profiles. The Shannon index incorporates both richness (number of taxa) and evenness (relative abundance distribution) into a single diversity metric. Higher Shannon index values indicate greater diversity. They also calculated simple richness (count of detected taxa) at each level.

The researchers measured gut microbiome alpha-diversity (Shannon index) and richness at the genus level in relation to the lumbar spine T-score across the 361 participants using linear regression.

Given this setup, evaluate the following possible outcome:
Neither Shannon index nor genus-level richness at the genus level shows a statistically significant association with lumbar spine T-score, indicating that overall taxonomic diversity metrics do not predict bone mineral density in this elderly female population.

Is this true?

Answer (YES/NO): NO